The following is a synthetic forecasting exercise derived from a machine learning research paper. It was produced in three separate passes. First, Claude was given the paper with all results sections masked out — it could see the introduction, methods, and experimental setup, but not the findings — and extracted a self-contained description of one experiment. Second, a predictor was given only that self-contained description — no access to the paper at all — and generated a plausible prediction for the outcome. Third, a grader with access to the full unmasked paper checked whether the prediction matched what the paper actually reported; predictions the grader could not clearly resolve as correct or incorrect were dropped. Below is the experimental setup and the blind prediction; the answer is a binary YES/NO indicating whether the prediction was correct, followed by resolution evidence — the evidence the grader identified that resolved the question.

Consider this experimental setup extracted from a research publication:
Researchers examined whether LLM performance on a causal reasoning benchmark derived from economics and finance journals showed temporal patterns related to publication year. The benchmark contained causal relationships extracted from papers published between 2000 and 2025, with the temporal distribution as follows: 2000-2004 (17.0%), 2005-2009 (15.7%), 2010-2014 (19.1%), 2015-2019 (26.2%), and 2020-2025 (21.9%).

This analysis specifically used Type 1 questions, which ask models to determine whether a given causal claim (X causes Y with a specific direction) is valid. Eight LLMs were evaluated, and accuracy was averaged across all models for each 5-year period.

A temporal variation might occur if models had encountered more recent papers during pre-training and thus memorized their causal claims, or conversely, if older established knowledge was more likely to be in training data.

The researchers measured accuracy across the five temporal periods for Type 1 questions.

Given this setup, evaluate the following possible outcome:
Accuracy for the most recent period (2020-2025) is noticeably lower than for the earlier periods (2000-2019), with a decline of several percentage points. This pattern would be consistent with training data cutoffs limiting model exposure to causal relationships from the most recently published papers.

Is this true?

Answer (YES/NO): NO